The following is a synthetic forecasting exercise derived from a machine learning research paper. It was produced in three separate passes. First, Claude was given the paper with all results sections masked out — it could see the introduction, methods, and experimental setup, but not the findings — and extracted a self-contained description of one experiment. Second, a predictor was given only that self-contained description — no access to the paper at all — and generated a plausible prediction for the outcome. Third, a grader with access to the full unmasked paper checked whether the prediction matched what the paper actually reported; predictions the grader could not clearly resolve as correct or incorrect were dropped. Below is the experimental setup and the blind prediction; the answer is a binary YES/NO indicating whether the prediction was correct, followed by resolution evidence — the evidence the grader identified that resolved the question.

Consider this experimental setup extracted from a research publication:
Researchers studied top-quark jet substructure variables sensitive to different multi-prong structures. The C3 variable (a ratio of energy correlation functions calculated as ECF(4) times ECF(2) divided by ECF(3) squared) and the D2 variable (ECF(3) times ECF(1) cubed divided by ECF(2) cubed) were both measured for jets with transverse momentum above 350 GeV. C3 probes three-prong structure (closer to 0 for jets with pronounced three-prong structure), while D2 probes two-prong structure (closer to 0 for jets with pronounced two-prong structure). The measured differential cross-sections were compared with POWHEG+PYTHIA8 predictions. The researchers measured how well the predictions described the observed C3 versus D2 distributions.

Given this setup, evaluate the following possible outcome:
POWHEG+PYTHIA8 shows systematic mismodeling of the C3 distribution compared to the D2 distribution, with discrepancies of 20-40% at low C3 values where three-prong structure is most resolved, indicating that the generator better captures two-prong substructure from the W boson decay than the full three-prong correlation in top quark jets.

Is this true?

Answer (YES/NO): NO